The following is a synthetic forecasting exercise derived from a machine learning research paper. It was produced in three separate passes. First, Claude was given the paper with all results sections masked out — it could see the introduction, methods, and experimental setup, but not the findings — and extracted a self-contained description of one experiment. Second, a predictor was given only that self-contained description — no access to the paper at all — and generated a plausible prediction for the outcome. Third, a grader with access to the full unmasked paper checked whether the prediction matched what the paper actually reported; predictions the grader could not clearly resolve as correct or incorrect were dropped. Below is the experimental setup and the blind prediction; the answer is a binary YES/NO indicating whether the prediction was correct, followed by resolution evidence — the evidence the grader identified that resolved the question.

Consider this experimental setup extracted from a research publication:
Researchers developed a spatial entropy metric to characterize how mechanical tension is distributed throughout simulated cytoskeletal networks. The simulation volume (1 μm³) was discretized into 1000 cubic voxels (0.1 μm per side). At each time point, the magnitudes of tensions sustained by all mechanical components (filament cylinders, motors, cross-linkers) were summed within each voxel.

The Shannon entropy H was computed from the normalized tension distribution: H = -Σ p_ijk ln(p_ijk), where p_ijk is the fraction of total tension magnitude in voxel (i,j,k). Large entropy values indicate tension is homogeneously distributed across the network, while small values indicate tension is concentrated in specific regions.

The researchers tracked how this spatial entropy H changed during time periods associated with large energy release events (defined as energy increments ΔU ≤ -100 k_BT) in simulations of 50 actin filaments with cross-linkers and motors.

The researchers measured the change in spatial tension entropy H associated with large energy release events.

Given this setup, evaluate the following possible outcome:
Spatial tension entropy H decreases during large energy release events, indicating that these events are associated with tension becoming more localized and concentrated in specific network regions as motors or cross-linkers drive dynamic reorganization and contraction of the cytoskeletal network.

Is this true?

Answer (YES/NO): NO